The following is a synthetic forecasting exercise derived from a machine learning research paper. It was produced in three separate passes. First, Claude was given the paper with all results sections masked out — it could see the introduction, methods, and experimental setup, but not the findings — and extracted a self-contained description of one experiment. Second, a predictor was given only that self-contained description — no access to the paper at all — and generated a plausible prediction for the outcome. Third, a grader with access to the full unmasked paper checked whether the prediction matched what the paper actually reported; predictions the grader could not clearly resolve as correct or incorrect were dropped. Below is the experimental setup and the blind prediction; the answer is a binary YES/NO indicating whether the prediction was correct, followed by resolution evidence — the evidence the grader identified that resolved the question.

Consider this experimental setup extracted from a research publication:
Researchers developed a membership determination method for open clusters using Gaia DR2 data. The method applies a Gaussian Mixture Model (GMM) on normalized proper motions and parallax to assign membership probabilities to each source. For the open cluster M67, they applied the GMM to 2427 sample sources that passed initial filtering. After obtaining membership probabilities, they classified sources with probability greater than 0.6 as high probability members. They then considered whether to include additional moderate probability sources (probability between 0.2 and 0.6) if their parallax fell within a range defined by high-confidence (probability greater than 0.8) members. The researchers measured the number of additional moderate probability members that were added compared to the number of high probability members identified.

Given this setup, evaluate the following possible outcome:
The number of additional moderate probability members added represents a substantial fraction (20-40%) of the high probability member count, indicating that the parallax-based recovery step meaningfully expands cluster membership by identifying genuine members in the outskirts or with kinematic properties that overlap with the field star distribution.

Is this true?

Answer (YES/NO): NO